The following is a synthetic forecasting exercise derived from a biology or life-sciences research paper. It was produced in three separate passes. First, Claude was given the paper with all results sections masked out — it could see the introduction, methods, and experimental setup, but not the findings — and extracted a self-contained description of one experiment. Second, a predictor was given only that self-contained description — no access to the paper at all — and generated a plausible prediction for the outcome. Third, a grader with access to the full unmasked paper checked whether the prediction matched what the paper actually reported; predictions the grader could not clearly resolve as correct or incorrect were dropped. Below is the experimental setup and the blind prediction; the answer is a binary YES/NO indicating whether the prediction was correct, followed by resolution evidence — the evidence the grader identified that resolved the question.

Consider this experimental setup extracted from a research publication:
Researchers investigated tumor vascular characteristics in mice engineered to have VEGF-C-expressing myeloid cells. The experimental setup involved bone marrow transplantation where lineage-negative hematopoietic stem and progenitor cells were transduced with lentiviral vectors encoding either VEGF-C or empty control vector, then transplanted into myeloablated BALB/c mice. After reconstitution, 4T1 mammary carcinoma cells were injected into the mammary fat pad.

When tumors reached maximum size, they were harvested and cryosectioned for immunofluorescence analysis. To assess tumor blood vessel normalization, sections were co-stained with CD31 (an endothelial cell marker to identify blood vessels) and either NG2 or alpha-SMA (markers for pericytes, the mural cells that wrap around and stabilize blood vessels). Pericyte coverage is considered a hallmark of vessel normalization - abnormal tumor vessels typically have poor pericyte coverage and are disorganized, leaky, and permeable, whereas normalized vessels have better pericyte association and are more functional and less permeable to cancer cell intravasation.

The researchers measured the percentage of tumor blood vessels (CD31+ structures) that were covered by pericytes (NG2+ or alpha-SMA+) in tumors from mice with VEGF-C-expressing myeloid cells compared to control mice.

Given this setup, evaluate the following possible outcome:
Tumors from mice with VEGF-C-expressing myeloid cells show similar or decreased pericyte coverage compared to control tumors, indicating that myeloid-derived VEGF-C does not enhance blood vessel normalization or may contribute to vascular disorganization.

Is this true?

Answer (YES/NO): NO